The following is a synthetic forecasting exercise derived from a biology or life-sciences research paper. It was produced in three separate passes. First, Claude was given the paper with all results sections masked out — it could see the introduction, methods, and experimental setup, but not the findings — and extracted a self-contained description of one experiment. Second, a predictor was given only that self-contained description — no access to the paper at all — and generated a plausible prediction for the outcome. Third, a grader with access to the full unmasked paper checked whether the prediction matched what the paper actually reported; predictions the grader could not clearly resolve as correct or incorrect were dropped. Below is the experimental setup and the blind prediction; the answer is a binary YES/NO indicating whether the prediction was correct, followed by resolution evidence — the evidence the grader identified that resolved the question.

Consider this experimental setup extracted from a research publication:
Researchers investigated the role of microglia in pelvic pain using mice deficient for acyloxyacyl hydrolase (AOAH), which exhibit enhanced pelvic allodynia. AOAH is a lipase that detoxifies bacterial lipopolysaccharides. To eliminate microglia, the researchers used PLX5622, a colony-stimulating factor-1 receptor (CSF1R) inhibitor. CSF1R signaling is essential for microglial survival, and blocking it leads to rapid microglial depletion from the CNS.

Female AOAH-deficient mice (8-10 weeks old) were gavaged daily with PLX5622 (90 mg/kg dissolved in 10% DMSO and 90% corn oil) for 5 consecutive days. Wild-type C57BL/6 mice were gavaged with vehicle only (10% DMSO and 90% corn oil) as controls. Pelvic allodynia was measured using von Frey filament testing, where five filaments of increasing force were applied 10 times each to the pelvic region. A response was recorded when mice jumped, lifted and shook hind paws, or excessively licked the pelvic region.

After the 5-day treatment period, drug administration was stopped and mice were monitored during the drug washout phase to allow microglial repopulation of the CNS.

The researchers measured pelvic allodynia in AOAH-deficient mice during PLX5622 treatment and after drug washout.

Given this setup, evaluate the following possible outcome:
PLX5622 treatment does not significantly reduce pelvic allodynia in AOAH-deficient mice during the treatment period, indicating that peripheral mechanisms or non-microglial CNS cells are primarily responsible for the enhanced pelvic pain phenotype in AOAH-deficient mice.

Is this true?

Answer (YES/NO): NO